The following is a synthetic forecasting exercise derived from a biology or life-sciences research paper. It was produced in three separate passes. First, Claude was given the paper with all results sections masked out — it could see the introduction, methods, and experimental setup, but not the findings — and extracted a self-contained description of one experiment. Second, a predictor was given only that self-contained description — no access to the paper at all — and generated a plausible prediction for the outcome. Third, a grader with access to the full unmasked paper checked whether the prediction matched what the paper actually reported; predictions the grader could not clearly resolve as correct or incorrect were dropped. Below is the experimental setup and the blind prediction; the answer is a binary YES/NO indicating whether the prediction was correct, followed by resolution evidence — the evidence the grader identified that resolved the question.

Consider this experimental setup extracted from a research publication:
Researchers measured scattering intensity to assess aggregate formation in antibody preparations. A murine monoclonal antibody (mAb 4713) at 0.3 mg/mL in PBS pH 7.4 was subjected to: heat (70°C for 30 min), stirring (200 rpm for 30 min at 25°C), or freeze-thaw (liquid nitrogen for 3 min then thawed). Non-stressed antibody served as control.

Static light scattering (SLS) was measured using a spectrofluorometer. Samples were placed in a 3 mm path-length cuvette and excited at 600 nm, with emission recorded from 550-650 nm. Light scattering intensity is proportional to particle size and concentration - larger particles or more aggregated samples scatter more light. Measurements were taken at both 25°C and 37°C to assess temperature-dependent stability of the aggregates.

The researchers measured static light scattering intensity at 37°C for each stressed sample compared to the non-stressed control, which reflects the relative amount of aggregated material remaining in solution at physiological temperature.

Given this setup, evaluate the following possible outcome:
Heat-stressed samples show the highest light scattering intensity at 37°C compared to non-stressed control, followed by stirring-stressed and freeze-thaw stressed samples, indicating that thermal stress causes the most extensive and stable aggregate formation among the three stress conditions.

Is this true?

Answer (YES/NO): NO